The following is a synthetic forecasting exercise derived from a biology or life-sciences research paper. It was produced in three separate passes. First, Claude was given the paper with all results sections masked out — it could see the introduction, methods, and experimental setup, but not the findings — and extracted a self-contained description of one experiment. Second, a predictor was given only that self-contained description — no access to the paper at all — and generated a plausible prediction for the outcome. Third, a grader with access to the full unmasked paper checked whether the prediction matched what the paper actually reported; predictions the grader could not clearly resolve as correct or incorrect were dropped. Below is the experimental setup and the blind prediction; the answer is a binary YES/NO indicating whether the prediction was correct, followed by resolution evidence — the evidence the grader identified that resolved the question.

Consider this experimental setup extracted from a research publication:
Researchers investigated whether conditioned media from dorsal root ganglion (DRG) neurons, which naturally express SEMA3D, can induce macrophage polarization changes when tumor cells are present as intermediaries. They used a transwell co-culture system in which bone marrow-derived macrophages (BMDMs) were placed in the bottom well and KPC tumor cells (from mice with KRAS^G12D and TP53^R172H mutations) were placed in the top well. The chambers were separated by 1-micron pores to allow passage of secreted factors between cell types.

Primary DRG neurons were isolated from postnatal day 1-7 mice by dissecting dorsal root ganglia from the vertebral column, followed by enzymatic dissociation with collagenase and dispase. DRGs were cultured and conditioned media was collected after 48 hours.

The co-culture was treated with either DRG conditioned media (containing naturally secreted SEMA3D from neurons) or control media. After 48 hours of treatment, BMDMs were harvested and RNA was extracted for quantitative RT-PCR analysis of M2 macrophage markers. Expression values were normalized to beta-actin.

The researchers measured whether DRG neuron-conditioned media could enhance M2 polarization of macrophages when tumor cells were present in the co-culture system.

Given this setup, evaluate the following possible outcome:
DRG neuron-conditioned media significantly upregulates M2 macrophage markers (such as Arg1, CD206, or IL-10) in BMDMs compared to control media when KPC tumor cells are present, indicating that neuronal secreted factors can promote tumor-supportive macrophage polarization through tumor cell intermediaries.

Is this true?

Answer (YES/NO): YES